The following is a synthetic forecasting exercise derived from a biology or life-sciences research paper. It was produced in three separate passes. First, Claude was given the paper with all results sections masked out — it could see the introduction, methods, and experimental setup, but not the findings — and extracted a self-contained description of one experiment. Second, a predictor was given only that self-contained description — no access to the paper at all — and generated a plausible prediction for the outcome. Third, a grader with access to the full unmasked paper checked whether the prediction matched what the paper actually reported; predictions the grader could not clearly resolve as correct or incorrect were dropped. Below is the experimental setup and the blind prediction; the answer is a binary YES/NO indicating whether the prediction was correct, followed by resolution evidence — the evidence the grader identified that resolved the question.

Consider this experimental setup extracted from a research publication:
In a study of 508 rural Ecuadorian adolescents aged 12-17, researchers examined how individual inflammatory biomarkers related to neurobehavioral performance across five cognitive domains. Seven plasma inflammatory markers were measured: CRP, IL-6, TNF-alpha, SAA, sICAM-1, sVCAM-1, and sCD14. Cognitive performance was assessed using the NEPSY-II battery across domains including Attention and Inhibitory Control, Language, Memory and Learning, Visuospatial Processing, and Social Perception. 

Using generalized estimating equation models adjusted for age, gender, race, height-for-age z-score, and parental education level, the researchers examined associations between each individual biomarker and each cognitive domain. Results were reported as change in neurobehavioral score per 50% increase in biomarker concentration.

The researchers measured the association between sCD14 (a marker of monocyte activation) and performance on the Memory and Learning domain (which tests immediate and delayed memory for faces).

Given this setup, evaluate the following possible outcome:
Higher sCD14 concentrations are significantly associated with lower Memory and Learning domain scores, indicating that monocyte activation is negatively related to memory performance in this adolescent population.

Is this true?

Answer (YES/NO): NO